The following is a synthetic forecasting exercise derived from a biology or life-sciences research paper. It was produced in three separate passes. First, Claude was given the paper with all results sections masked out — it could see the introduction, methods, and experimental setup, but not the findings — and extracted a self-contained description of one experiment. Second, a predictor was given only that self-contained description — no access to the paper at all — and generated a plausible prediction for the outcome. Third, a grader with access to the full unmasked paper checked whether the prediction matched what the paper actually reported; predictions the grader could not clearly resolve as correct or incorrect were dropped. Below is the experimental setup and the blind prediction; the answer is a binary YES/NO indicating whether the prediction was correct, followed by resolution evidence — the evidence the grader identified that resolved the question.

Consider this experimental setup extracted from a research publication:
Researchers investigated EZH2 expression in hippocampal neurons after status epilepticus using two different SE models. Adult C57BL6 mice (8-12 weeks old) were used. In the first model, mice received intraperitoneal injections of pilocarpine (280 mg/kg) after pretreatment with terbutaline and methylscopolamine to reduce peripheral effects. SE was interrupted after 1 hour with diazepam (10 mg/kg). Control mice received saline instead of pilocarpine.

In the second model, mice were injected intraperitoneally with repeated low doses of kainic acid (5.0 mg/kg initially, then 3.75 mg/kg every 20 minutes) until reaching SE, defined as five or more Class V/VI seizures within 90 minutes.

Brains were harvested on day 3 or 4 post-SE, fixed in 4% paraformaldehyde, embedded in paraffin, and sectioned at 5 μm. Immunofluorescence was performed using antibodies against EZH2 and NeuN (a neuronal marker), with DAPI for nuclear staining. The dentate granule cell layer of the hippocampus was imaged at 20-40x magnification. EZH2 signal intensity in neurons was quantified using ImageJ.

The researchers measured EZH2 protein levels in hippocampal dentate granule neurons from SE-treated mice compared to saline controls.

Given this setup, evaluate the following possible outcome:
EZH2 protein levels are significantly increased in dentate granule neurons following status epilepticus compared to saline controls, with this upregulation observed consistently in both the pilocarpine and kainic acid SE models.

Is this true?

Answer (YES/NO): YES